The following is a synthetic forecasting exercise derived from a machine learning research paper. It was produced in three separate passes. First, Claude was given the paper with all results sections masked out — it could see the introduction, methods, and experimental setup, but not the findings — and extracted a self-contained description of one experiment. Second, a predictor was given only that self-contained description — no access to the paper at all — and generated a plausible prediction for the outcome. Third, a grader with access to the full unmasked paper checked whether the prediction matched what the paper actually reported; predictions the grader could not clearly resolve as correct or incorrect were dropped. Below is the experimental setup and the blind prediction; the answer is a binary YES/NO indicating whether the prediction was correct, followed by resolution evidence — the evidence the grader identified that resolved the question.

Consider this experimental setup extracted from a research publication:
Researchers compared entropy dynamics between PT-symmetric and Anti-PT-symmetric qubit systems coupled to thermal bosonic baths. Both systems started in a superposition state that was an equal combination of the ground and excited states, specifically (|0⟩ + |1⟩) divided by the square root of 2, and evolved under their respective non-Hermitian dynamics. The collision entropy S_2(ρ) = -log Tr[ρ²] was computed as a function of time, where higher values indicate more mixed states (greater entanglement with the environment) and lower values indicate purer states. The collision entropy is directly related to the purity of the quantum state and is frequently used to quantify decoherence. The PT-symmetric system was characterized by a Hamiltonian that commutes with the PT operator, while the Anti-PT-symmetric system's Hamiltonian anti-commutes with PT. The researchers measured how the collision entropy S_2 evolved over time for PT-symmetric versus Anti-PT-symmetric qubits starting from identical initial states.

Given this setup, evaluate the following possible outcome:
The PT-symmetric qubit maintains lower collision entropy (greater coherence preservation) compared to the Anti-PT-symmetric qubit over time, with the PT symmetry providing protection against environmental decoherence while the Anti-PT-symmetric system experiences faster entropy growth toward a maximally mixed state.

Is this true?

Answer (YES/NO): NO